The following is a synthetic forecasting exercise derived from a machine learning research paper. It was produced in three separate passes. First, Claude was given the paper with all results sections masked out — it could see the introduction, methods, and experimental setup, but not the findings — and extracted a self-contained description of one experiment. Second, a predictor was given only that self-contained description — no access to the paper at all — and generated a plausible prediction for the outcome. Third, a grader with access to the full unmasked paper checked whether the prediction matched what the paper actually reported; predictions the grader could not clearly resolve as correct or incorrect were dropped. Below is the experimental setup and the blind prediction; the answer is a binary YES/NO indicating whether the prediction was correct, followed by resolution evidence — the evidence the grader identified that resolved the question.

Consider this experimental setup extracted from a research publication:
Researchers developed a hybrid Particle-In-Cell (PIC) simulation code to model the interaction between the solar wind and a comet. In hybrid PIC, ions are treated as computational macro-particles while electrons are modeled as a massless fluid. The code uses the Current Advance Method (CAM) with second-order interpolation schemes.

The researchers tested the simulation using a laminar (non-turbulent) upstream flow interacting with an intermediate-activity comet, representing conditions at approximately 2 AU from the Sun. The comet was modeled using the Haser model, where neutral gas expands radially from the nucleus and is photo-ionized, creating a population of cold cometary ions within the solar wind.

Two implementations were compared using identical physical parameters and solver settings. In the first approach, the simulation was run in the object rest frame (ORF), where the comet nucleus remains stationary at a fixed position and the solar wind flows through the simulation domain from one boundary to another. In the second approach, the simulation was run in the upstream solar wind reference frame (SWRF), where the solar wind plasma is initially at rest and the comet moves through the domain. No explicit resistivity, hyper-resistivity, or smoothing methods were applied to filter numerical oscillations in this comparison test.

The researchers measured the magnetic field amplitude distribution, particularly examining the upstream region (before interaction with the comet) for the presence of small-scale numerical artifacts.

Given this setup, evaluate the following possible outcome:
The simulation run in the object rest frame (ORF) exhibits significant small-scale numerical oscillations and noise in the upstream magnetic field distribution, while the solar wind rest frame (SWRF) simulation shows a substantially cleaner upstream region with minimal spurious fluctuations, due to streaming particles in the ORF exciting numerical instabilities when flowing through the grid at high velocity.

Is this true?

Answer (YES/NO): YES